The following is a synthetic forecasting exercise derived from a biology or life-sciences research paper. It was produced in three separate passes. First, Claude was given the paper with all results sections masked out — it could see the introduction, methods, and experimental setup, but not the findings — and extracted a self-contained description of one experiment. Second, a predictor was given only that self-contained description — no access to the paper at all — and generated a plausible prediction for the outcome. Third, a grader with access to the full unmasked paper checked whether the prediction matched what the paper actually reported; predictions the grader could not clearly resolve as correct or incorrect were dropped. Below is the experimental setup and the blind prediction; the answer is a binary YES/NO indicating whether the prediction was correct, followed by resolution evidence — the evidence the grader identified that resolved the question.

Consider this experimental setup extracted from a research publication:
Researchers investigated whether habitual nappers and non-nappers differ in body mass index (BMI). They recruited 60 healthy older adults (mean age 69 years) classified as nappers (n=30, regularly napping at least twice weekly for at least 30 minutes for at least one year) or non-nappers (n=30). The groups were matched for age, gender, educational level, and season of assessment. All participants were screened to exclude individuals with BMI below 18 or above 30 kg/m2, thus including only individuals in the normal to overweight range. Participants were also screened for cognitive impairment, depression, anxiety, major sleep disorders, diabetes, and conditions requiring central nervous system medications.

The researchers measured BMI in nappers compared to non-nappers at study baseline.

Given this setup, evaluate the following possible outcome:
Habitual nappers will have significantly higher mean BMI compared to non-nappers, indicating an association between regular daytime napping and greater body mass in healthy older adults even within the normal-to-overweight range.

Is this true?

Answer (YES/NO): YES